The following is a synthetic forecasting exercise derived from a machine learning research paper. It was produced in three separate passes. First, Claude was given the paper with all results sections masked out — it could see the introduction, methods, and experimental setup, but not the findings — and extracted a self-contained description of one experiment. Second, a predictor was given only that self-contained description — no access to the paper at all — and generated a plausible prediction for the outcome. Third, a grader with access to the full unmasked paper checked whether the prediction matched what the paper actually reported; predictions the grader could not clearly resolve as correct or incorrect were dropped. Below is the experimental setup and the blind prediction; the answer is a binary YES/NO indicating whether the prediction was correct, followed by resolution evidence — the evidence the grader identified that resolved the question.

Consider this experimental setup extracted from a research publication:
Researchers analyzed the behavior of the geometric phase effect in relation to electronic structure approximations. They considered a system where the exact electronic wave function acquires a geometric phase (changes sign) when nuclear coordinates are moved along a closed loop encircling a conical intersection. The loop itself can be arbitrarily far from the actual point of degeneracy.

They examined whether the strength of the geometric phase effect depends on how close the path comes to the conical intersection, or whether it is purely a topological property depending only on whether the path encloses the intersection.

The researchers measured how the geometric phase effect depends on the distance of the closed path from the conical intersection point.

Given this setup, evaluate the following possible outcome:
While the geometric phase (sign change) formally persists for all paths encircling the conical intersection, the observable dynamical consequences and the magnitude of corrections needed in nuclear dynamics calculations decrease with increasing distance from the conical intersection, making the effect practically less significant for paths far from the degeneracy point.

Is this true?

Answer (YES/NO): NO